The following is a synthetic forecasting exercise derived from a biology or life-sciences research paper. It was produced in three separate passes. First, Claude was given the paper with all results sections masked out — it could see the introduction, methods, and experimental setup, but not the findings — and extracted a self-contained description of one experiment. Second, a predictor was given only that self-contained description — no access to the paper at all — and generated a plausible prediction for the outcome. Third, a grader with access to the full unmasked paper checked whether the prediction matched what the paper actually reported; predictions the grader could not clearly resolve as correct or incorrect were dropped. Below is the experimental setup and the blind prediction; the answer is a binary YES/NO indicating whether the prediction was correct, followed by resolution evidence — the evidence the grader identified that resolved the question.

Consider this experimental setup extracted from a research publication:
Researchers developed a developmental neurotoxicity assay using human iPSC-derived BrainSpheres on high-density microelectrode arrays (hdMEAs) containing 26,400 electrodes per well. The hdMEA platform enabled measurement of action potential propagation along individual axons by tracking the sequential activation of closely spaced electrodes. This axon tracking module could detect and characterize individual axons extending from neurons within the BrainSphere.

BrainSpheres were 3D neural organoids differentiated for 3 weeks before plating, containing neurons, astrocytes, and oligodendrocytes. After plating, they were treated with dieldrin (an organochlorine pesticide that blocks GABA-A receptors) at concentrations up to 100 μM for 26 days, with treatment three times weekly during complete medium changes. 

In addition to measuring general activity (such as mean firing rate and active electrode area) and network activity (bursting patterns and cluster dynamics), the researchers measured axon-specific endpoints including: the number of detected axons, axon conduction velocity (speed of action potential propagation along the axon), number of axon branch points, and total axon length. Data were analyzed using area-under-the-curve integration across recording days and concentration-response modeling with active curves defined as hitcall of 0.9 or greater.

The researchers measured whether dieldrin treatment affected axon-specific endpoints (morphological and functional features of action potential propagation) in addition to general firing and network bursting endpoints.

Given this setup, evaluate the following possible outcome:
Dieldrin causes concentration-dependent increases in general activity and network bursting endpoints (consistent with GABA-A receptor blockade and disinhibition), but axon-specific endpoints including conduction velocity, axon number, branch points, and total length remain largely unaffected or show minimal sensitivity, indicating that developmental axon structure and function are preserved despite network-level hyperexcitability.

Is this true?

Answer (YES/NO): NO